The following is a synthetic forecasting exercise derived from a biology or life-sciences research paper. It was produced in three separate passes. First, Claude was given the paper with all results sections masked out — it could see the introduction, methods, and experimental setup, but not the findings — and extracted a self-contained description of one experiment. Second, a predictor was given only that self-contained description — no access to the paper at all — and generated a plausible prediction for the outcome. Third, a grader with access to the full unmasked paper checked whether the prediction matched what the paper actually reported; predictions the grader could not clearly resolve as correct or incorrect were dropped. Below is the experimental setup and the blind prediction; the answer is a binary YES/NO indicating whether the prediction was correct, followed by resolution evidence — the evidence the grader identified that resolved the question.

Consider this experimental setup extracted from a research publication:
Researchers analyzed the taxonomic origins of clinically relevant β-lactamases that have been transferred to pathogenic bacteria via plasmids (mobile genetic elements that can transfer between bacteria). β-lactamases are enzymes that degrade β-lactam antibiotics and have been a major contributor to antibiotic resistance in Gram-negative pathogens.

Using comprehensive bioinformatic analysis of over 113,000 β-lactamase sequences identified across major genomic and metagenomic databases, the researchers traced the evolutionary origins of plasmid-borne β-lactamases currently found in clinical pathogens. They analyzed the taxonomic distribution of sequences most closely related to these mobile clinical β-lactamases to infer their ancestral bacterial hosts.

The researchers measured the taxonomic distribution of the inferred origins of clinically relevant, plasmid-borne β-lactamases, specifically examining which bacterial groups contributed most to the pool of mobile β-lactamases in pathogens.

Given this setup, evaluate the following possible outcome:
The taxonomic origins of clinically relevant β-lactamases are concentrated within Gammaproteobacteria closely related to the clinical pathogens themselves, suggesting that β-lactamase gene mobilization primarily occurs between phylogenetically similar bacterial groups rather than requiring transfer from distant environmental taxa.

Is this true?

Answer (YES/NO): YES